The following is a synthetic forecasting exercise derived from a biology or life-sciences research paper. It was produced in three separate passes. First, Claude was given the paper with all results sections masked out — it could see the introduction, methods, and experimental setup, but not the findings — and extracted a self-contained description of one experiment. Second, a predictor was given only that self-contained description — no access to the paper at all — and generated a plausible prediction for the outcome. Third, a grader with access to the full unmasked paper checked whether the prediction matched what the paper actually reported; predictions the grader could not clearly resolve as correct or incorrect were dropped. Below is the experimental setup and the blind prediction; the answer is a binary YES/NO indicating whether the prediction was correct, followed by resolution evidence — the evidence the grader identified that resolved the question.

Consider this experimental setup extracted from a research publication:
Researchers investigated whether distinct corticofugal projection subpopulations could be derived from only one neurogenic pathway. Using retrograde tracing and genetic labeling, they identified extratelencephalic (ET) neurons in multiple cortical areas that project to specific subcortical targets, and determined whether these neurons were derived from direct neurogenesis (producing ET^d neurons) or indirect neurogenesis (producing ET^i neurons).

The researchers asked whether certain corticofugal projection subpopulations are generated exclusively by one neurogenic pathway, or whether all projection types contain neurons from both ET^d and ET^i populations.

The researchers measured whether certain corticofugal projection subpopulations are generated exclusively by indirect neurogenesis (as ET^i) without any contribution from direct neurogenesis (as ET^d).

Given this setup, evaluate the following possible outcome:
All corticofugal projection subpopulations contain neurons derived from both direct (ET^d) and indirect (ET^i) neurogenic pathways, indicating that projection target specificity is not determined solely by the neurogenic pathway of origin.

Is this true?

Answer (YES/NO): NO